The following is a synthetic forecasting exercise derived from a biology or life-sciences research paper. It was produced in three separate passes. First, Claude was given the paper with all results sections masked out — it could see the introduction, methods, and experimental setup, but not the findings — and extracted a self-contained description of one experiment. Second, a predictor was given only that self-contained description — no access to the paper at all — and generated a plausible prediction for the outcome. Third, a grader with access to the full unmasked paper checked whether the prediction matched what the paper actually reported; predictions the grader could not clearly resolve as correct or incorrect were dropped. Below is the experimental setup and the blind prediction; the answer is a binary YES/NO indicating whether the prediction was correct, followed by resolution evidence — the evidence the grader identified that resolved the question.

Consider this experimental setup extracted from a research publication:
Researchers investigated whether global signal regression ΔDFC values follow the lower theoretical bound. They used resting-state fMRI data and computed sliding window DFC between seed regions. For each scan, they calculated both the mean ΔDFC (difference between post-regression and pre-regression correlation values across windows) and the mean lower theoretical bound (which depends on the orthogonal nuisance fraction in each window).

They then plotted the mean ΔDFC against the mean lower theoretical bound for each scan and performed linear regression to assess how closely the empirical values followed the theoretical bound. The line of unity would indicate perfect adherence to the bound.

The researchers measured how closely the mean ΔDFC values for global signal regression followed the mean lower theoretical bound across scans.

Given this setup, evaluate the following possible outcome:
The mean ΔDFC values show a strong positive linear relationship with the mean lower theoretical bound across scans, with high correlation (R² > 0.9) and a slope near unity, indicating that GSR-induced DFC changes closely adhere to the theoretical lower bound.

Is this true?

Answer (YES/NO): NO